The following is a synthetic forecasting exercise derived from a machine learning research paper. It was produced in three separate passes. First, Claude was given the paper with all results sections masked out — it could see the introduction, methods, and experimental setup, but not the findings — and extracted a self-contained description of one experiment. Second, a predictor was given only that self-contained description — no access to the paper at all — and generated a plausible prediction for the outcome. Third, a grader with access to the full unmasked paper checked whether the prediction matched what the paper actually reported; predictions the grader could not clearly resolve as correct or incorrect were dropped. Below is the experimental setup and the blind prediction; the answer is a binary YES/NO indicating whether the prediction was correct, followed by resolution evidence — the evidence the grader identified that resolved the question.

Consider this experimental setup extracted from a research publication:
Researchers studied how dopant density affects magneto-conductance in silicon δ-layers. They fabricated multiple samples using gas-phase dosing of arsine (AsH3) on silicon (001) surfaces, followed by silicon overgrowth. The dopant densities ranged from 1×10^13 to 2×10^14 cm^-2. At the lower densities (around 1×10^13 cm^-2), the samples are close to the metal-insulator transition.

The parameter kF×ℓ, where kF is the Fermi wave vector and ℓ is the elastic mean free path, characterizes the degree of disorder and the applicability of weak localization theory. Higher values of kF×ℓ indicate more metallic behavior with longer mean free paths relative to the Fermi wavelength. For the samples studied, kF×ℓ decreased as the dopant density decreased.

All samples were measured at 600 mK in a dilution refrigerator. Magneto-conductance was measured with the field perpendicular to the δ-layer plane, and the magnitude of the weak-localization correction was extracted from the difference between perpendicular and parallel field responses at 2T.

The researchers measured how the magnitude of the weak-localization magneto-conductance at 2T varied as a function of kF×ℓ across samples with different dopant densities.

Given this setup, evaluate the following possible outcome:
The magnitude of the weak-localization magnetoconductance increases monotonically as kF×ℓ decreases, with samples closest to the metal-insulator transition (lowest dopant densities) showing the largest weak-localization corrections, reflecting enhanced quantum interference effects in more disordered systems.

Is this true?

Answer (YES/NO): NO